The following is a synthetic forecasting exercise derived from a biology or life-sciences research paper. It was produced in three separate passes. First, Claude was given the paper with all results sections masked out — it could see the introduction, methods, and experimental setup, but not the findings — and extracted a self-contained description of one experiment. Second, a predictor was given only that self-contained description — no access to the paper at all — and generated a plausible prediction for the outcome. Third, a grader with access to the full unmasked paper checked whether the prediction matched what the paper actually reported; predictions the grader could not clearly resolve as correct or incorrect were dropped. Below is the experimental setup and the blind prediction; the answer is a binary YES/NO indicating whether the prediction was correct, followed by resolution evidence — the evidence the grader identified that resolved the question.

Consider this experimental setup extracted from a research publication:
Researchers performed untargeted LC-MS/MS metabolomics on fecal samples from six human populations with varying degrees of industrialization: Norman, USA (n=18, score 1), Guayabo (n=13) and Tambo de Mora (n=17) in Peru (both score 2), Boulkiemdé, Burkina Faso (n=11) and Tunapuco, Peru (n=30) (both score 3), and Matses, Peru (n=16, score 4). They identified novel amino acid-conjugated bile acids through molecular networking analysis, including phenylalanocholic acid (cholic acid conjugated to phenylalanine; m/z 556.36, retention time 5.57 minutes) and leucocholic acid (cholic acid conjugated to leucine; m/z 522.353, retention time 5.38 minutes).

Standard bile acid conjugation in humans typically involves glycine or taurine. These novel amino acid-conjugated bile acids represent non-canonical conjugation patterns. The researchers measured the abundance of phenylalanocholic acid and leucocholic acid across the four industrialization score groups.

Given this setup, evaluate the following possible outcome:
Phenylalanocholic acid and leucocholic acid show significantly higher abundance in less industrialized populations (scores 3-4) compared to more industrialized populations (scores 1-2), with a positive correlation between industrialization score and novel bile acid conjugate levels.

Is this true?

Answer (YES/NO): NO